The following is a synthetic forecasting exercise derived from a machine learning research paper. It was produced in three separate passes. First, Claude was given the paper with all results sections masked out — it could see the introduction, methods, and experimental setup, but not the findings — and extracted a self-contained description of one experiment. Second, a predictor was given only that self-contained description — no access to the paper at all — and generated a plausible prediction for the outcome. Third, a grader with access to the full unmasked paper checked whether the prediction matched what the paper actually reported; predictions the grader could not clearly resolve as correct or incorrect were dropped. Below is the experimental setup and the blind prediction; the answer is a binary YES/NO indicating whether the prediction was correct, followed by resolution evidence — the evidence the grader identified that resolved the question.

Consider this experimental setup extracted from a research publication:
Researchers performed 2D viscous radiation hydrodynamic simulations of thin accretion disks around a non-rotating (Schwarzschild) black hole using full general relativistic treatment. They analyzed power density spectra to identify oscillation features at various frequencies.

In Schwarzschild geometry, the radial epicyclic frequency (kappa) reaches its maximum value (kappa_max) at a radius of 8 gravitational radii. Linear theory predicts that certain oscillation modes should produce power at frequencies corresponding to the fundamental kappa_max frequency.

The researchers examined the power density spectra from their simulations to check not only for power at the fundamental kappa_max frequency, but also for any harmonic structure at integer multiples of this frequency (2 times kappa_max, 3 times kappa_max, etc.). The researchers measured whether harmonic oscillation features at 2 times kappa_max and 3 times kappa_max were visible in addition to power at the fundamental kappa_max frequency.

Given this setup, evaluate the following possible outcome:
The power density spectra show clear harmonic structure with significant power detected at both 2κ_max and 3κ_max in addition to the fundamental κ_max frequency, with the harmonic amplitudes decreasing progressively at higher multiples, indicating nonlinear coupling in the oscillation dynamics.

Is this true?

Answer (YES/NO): NO